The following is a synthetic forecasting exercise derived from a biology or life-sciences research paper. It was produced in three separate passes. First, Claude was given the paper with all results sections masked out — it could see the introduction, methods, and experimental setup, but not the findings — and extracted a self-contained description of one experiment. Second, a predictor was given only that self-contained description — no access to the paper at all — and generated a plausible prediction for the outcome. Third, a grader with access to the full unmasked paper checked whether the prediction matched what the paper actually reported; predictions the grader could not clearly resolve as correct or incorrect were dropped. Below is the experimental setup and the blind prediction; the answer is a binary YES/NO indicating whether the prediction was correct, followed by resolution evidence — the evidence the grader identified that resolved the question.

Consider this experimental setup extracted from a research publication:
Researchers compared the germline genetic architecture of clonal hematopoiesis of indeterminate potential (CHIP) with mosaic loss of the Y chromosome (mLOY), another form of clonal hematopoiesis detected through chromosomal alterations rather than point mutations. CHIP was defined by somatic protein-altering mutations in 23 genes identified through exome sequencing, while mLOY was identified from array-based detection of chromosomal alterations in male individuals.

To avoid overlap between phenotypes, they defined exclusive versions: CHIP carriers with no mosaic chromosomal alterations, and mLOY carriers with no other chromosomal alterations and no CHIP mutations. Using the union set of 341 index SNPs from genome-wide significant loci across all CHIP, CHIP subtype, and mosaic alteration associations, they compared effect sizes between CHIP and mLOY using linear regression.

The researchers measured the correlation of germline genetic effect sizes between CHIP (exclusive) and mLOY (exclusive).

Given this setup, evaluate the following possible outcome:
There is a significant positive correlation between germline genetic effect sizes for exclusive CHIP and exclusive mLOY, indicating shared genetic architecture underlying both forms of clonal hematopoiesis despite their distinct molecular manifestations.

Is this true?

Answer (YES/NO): YES